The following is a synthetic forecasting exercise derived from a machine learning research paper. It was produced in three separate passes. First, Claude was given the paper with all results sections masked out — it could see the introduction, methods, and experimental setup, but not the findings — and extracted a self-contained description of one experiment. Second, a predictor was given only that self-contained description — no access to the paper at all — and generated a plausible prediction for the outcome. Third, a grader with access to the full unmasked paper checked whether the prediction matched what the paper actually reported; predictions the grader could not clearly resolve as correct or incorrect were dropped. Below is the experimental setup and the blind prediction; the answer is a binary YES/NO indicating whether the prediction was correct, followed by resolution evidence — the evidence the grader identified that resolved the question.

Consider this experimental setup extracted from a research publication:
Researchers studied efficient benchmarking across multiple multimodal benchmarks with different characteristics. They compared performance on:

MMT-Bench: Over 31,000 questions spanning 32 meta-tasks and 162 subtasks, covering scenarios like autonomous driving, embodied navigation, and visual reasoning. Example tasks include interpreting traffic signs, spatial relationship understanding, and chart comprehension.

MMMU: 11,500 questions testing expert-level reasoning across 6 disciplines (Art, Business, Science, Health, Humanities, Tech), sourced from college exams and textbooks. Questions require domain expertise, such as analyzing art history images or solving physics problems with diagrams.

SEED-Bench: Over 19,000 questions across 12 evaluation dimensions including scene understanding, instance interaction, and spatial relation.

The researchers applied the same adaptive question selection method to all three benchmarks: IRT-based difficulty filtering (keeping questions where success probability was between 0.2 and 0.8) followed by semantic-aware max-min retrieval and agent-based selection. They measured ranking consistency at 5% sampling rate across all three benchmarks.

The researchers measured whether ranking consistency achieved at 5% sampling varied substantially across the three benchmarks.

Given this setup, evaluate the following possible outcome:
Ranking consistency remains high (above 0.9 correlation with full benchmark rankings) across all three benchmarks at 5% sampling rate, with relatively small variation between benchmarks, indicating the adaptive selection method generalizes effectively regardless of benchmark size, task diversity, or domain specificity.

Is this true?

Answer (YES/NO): NO